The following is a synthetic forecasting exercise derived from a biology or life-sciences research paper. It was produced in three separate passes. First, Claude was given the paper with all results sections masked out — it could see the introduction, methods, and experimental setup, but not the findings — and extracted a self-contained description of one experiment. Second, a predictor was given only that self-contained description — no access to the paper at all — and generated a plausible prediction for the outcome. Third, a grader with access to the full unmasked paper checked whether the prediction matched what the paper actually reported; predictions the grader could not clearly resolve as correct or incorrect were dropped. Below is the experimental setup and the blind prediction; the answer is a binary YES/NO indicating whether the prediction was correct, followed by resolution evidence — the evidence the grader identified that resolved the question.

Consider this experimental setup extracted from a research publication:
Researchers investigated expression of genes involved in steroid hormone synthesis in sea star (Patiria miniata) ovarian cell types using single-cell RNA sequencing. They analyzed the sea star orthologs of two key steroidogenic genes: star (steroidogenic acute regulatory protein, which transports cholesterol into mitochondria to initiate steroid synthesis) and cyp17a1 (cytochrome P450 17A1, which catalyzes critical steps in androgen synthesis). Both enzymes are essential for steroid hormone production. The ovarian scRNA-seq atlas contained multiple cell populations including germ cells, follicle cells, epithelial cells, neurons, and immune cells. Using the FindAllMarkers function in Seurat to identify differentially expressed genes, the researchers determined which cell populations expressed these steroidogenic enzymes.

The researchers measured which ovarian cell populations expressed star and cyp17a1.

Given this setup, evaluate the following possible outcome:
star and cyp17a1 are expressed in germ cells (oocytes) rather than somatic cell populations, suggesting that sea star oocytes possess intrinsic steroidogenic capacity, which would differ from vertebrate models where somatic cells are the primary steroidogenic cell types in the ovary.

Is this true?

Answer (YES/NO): NO